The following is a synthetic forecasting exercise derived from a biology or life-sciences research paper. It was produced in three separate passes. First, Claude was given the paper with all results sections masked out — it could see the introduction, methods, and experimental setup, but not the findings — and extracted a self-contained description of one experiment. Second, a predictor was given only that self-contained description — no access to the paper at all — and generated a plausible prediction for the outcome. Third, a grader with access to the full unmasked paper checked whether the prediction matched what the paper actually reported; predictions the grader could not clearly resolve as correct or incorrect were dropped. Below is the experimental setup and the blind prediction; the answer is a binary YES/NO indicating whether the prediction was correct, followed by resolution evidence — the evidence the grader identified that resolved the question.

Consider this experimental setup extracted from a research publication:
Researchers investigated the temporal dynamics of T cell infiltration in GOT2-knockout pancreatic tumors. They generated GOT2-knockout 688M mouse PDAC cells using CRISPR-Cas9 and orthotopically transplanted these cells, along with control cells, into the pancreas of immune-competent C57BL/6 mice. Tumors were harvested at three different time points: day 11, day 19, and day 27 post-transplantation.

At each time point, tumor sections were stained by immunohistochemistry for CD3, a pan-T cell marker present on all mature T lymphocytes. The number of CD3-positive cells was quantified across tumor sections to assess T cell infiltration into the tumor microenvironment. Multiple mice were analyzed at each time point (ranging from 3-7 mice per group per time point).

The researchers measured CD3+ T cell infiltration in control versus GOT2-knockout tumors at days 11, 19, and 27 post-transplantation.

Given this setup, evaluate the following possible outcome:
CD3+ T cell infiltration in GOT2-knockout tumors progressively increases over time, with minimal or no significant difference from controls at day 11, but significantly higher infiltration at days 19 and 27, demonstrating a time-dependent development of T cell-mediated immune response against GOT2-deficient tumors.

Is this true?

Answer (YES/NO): NO